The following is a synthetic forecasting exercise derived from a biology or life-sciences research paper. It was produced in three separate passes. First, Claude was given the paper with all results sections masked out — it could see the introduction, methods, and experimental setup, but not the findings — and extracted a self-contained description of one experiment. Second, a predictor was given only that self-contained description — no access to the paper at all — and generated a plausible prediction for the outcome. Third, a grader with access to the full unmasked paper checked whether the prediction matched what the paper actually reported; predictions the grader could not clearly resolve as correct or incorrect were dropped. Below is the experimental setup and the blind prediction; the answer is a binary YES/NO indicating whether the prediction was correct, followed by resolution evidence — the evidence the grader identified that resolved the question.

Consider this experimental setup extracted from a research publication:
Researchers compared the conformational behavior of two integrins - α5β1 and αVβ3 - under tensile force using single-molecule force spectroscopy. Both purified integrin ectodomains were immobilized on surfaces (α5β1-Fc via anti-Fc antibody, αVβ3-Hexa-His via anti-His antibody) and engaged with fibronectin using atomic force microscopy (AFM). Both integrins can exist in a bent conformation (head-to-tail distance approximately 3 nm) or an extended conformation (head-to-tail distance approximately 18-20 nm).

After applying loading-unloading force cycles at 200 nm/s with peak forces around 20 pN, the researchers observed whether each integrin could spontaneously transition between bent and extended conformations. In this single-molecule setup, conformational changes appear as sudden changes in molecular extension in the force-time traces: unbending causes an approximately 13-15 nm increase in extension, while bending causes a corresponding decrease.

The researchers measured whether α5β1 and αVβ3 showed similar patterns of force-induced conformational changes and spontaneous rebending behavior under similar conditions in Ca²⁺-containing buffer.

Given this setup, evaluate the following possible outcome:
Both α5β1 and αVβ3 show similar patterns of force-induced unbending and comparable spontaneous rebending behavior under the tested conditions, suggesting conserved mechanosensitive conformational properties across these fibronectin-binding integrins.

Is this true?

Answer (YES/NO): NO